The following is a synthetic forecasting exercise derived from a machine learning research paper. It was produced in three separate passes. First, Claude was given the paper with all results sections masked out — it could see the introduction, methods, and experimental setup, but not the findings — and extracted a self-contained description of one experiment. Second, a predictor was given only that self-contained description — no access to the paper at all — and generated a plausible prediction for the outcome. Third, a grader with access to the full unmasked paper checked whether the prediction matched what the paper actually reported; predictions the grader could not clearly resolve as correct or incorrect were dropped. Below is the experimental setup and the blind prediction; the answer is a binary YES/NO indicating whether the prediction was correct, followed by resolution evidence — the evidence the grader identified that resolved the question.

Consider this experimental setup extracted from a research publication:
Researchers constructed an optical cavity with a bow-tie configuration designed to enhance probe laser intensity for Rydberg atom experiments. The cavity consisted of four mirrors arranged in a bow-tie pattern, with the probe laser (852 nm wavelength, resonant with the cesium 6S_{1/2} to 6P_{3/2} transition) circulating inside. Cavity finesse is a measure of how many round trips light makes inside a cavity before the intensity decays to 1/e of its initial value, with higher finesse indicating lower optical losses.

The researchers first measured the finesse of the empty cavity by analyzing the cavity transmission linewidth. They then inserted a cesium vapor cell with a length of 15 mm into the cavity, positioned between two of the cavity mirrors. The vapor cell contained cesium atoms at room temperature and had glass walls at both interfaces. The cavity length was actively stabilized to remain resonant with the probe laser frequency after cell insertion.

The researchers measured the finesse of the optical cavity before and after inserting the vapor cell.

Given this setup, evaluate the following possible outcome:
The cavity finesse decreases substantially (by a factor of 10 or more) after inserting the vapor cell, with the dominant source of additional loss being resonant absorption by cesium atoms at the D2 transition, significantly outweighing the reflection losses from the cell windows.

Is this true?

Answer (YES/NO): NO